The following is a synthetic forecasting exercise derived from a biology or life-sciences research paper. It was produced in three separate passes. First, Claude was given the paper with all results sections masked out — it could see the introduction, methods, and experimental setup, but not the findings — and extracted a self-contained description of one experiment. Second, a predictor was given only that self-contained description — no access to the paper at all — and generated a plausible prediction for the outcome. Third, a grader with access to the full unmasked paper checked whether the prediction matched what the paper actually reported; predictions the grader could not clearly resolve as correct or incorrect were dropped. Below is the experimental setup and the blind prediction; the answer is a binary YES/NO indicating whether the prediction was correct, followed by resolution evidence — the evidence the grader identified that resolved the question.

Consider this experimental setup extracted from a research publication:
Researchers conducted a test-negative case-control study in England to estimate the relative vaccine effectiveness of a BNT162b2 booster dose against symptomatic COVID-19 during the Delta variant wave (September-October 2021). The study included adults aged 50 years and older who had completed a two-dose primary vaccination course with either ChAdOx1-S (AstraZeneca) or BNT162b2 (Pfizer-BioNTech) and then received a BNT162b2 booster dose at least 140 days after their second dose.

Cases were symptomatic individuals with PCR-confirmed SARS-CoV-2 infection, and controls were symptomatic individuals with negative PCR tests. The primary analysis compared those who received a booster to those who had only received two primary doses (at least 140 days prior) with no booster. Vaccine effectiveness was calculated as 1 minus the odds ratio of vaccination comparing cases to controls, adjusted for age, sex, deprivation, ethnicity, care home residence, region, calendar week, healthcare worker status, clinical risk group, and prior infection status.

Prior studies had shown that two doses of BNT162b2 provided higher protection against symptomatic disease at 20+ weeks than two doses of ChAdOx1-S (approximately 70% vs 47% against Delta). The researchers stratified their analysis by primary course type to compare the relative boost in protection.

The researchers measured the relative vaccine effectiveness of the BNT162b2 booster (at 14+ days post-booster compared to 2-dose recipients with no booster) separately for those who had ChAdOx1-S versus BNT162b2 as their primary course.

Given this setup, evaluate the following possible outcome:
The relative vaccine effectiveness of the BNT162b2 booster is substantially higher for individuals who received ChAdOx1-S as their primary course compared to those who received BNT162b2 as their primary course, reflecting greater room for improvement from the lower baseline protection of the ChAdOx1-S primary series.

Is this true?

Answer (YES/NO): NO